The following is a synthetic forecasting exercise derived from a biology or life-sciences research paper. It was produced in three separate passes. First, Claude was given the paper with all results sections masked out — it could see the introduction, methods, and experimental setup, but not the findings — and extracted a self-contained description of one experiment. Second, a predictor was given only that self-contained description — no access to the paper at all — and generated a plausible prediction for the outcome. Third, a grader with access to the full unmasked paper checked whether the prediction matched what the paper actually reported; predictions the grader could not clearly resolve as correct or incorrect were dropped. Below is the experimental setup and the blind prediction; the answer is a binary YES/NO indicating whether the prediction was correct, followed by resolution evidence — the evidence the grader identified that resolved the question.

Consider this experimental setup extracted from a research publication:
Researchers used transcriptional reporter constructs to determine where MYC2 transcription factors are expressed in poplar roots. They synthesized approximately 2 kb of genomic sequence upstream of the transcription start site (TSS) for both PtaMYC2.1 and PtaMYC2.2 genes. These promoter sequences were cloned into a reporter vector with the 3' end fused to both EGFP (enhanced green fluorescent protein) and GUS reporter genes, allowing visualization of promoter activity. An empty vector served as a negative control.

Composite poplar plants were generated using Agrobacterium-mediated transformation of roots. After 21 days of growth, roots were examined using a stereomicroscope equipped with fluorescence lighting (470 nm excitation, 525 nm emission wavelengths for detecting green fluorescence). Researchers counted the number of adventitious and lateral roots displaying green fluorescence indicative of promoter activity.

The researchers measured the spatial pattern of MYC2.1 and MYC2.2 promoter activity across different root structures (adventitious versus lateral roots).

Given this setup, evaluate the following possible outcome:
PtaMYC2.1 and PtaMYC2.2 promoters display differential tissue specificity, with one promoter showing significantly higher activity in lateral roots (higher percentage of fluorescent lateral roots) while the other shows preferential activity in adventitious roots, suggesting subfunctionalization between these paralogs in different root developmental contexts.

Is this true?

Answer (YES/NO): NO